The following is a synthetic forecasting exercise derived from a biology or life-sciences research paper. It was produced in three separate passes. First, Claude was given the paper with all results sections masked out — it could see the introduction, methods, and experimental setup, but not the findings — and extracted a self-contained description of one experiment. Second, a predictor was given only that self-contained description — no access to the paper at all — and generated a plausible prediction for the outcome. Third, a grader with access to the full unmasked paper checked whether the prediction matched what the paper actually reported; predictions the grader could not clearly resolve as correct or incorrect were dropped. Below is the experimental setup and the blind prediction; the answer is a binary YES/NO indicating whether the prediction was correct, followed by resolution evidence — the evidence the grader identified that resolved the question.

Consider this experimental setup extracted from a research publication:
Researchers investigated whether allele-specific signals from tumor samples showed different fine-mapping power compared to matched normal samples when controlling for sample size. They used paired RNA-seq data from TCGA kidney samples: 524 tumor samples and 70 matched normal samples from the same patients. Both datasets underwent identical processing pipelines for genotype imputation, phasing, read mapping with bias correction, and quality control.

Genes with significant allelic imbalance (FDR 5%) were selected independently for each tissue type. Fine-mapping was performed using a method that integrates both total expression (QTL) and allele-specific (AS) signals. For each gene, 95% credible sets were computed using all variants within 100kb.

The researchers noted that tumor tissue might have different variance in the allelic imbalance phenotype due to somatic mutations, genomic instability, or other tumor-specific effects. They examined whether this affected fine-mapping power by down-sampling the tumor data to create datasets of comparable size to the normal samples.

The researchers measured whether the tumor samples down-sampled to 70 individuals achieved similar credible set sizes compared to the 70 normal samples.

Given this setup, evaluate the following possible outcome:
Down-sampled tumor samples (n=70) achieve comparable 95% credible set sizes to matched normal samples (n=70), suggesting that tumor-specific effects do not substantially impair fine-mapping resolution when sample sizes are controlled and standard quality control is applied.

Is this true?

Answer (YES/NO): NO